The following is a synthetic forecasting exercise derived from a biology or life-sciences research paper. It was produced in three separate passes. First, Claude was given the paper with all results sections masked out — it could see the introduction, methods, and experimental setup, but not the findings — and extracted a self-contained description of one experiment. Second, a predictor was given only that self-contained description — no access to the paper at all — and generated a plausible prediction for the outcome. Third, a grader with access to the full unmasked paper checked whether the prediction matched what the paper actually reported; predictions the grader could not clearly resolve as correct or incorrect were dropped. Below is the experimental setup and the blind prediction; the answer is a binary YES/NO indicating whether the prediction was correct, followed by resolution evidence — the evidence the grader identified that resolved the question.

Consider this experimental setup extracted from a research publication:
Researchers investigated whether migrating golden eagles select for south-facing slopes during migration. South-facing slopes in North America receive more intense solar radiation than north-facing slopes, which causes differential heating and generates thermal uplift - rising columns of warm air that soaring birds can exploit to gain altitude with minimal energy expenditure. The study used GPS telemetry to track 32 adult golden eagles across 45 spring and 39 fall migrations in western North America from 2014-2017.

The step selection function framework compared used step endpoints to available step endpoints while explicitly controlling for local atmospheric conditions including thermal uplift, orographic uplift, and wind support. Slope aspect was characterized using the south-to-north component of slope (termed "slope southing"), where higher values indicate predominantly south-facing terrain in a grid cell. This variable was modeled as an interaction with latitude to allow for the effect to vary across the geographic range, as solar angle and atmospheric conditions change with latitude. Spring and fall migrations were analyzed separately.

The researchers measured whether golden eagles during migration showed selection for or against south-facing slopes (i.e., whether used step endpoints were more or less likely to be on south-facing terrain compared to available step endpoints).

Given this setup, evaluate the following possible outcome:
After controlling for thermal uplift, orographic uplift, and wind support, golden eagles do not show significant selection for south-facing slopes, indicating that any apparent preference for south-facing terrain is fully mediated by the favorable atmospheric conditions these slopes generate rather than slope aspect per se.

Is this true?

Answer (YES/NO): NO